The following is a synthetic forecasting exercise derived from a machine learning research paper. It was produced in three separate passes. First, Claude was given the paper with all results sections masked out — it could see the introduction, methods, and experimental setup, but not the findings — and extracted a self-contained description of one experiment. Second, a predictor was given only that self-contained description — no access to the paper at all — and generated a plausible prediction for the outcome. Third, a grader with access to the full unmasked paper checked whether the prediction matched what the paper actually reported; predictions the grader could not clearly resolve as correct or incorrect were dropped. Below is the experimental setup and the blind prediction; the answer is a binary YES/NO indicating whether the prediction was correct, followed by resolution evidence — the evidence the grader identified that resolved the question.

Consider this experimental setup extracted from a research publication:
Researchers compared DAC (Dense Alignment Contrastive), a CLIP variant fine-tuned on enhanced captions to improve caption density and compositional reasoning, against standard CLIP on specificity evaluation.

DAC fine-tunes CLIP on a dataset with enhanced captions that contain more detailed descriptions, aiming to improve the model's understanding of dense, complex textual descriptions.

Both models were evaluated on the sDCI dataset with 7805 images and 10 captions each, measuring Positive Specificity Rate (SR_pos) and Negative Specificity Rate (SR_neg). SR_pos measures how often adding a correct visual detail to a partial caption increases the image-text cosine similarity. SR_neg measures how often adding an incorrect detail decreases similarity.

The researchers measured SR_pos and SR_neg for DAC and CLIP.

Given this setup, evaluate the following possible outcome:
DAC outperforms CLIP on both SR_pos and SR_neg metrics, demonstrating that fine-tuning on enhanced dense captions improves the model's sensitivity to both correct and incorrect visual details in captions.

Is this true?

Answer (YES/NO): NO